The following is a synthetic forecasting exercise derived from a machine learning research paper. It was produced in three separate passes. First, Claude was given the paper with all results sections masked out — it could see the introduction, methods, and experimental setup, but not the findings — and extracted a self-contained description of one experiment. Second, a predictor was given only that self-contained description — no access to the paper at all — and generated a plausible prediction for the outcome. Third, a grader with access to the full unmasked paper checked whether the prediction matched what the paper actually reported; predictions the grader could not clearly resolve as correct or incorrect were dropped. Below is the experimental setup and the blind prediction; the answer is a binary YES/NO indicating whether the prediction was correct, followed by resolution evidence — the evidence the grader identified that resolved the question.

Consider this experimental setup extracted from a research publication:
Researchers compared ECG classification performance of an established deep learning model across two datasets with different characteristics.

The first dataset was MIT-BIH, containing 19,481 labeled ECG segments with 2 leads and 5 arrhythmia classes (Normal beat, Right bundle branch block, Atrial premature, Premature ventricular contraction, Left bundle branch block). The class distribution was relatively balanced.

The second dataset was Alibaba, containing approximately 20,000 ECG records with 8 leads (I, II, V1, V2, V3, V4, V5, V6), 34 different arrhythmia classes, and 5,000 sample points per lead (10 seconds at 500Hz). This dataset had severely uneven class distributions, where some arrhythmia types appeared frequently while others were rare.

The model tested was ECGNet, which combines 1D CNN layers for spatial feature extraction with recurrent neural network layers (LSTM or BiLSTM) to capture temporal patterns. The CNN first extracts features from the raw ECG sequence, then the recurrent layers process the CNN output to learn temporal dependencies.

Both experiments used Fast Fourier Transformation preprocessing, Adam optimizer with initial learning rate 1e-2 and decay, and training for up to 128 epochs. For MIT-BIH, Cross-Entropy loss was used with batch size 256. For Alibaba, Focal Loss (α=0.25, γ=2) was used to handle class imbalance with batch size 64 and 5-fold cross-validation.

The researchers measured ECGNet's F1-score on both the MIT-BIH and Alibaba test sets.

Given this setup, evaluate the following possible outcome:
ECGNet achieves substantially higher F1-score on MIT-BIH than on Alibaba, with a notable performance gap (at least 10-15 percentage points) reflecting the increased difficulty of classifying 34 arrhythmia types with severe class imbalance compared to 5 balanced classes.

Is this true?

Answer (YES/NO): YES